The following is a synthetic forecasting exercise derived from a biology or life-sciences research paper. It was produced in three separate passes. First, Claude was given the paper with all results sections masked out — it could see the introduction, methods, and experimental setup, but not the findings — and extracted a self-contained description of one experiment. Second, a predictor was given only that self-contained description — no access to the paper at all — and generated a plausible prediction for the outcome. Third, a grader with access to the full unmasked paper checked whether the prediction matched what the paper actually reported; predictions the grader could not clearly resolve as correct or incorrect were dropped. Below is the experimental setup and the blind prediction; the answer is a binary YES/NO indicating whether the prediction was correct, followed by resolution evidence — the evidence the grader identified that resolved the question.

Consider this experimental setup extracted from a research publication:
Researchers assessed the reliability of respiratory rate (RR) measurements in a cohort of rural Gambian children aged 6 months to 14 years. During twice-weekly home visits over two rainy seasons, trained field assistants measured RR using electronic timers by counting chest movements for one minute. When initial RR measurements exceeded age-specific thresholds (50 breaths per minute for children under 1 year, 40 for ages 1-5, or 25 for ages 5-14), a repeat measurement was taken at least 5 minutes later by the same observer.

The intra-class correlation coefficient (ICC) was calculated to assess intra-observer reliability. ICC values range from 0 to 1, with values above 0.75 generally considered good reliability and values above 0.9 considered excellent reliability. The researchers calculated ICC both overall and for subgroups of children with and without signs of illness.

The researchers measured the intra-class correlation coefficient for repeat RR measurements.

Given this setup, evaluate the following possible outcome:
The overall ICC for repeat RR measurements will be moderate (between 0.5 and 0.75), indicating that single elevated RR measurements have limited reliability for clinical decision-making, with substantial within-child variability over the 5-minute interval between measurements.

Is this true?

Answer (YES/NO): NO